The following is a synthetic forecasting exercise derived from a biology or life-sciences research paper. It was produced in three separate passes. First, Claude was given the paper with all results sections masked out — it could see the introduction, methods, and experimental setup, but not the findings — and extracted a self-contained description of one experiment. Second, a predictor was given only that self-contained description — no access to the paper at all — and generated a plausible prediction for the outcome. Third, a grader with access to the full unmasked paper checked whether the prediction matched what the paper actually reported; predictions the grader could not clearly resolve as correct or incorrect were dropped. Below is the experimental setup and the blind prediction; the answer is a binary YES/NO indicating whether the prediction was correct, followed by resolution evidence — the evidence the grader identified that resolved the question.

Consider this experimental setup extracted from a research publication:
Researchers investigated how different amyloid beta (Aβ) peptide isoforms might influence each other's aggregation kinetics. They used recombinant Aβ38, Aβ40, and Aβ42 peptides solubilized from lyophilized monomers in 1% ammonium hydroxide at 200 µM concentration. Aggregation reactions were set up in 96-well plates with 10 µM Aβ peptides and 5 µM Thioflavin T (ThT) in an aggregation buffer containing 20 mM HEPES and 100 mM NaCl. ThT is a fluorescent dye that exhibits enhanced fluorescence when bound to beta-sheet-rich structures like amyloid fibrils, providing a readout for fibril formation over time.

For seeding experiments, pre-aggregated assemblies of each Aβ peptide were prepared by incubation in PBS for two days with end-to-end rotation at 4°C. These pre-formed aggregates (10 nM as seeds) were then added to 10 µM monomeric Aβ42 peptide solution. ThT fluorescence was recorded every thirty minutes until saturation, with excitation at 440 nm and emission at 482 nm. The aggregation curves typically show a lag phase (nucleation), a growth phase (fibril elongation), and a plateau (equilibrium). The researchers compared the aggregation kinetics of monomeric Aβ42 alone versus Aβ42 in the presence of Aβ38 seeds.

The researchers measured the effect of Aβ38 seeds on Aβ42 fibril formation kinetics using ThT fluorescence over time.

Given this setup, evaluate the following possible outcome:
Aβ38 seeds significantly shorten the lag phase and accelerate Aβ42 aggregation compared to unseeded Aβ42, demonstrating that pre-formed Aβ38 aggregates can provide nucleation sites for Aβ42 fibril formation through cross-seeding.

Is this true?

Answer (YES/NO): YES